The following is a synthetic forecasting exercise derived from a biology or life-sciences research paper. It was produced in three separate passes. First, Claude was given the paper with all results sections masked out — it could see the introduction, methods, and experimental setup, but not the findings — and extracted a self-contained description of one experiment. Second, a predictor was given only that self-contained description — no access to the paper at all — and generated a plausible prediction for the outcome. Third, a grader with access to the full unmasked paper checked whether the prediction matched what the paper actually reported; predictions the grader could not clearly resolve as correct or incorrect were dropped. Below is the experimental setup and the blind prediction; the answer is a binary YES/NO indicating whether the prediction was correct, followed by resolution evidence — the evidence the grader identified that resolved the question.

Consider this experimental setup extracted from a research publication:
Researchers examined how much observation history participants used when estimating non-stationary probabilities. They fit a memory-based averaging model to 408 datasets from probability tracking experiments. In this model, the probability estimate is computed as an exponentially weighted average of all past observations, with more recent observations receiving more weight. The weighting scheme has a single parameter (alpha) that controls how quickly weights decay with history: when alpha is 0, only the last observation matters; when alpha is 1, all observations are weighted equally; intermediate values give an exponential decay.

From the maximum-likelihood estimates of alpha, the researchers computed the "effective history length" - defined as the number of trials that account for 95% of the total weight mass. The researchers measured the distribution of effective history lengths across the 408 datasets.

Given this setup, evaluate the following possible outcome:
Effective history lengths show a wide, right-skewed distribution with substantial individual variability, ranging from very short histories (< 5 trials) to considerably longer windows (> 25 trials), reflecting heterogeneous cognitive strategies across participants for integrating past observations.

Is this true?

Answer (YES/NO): NO